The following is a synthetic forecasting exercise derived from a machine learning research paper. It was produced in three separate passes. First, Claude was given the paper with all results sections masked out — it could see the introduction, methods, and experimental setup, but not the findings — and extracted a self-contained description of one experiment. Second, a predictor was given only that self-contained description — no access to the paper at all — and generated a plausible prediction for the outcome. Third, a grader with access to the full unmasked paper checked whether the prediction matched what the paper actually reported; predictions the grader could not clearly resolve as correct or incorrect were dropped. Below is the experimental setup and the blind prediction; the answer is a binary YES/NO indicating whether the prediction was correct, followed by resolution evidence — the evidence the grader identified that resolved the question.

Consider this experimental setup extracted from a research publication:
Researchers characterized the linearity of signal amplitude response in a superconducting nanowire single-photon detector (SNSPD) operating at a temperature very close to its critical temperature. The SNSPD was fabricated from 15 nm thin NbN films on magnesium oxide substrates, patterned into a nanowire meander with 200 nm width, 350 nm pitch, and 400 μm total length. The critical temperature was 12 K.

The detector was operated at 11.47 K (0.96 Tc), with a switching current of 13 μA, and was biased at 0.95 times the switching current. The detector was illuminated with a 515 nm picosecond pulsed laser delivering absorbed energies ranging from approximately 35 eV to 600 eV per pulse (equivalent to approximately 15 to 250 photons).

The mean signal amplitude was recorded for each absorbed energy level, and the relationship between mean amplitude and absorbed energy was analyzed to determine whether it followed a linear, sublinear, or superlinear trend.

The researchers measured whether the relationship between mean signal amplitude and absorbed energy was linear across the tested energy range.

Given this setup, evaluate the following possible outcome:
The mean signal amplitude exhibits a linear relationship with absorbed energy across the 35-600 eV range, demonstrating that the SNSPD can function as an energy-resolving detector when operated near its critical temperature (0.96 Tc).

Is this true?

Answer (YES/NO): NO